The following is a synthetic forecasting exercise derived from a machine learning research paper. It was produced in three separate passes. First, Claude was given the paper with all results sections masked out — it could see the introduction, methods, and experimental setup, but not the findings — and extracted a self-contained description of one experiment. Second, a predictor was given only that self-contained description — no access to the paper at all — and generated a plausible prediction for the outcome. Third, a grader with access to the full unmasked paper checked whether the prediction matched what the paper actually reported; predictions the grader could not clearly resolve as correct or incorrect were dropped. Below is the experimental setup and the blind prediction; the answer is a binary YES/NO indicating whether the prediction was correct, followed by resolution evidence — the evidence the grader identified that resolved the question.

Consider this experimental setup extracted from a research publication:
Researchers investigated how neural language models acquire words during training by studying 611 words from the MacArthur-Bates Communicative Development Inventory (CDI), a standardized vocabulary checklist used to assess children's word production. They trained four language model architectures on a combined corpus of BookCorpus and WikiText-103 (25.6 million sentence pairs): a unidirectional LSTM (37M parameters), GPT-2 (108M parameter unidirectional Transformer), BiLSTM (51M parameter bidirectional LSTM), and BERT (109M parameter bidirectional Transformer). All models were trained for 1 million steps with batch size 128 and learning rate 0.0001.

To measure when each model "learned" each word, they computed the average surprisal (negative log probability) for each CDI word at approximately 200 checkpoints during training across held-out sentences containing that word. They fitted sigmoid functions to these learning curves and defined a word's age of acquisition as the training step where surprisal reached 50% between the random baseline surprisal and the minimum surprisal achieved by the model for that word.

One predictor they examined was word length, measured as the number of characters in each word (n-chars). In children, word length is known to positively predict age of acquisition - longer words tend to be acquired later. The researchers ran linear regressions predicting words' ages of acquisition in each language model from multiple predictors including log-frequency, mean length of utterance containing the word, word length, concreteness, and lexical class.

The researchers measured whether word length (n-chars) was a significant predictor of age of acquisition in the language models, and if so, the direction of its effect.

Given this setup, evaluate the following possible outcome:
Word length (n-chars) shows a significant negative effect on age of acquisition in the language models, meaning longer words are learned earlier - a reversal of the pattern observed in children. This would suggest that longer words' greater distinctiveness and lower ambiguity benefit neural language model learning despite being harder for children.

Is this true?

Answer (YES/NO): YES